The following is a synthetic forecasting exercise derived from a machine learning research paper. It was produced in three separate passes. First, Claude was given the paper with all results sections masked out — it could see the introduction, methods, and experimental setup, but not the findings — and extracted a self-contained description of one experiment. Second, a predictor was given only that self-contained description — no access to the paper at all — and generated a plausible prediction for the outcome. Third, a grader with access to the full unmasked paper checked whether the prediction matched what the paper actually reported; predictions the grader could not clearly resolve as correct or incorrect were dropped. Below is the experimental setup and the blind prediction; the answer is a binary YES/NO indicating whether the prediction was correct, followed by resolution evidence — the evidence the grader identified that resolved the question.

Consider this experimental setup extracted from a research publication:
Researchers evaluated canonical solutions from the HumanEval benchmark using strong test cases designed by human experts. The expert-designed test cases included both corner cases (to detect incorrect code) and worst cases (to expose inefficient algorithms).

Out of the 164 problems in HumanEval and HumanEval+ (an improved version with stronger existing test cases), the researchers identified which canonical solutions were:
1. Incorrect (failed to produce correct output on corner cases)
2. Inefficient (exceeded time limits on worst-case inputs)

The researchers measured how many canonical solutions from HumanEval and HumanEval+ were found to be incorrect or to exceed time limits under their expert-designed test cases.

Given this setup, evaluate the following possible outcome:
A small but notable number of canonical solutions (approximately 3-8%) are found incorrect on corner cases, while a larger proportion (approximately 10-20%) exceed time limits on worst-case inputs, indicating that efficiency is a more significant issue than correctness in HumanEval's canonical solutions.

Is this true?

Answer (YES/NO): NO